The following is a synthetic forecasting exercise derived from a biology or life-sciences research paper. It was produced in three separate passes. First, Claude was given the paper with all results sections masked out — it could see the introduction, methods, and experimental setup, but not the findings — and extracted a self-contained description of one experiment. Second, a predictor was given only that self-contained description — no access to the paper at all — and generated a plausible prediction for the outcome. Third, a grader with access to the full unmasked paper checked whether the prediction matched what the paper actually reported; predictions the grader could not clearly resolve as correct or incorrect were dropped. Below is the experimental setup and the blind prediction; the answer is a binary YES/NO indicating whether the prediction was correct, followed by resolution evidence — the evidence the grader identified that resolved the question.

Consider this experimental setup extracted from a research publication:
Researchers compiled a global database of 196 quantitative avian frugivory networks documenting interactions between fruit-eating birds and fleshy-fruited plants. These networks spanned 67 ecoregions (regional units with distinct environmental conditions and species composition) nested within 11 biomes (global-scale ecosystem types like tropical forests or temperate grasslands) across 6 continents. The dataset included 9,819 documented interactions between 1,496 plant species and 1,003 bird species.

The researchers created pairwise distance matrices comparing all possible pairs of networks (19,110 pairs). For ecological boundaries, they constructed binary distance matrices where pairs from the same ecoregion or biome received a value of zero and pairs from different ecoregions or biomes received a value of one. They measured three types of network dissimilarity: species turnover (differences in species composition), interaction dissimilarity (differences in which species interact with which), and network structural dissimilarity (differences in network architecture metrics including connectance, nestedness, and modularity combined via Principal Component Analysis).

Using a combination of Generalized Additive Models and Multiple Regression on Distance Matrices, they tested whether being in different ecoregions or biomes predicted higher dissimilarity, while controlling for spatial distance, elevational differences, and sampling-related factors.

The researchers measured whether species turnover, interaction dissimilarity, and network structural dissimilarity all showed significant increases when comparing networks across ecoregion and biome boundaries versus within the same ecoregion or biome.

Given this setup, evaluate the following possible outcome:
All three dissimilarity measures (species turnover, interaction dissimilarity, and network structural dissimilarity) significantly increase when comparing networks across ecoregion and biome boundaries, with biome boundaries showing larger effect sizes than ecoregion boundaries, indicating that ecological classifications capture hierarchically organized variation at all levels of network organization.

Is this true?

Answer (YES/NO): NO